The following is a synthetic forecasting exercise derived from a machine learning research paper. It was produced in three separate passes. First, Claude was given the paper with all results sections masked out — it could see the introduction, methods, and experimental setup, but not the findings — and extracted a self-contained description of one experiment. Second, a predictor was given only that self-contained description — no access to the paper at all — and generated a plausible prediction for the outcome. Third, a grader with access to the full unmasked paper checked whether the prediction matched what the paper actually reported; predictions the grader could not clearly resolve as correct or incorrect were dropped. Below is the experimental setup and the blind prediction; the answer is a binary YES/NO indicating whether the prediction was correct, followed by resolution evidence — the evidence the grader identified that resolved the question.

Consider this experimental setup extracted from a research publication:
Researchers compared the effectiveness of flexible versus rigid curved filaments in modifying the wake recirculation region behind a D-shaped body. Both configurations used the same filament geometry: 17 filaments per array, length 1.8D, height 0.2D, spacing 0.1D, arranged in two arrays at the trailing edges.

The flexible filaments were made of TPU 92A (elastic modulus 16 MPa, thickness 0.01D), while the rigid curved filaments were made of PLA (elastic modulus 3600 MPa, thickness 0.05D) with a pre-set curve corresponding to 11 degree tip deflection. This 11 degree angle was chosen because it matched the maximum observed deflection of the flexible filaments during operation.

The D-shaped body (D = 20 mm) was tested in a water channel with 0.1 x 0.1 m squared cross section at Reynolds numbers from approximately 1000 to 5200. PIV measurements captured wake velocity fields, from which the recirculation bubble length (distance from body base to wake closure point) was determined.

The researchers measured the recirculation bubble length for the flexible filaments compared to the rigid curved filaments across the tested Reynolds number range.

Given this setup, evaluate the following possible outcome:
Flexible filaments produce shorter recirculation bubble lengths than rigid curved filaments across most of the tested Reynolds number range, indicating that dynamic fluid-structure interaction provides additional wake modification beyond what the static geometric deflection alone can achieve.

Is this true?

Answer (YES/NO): NO